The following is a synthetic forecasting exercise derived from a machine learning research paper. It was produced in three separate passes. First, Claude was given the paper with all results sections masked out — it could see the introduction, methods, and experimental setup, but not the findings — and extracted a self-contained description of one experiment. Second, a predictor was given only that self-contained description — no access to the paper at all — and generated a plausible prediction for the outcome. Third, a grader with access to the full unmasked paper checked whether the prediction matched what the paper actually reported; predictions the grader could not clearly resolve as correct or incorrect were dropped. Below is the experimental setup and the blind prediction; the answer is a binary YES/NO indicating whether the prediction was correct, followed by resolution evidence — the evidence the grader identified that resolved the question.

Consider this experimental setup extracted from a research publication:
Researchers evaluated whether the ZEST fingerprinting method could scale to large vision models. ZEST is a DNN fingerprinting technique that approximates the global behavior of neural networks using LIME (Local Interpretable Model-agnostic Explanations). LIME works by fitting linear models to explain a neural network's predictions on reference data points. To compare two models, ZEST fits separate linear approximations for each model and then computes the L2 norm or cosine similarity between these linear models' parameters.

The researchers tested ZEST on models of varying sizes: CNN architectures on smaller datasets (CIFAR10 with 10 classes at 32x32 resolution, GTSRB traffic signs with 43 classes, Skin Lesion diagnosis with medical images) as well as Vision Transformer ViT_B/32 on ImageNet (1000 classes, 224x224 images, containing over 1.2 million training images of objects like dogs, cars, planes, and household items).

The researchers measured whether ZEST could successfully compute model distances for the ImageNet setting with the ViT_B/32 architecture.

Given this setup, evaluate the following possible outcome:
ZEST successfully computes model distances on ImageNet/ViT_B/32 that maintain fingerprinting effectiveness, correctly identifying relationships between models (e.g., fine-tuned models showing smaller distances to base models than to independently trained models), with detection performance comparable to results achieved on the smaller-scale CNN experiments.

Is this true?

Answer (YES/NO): NO